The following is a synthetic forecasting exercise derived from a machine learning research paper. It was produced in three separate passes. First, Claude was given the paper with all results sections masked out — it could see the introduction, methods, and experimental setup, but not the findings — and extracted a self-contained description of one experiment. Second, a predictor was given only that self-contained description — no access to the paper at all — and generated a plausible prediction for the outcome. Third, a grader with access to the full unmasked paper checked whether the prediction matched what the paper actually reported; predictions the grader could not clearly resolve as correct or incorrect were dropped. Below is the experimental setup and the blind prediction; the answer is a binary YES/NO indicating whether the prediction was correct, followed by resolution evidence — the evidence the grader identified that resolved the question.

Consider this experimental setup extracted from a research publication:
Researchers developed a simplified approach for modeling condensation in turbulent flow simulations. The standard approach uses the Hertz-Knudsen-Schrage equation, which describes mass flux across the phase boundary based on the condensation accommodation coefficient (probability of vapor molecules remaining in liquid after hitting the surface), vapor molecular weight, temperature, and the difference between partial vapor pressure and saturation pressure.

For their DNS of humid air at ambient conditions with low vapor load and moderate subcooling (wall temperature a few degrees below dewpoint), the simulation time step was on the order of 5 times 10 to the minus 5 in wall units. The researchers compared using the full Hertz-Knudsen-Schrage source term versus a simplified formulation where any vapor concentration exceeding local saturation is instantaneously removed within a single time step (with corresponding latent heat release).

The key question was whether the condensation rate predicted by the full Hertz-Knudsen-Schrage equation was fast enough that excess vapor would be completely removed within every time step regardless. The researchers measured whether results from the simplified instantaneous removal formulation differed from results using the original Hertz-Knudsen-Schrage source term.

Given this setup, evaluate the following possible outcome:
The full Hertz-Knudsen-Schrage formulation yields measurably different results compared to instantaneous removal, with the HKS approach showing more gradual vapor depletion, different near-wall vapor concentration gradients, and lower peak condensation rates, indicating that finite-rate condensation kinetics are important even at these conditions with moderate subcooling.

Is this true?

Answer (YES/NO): NO